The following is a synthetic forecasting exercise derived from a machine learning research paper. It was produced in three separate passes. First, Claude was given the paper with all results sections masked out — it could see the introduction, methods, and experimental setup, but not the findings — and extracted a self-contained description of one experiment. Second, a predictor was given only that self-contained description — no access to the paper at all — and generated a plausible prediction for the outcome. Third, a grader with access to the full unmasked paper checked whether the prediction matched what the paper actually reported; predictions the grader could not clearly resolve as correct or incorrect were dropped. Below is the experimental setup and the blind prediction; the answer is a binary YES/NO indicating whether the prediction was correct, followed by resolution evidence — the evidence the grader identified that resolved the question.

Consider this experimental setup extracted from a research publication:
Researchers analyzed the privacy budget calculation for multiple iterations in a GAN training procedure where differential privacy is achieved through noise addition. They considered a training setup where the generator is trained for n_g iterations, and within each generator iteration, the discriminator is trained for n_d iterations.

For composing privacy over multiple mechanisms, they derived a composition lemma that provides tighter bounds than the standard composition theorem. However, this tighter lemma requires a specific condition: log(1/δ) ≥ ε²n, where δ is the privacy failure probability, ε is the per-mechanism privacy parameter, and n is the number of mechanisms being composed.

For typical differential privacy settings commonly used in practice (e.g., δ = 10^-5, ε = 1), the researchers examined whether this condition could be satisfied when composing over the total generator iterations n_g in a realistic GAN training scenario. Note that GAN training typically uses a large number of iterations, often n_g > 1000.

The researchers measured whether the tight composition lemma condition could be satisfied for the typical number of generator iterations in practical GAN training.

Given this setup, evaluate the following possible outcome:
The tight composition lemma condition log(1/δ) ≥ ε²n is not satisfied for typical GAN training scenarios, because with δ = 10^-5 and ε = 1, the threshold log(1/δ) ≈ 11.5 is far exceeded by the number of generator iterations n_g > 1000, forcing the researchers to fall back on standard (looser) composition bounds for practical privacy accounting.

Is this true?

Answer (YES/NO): YES